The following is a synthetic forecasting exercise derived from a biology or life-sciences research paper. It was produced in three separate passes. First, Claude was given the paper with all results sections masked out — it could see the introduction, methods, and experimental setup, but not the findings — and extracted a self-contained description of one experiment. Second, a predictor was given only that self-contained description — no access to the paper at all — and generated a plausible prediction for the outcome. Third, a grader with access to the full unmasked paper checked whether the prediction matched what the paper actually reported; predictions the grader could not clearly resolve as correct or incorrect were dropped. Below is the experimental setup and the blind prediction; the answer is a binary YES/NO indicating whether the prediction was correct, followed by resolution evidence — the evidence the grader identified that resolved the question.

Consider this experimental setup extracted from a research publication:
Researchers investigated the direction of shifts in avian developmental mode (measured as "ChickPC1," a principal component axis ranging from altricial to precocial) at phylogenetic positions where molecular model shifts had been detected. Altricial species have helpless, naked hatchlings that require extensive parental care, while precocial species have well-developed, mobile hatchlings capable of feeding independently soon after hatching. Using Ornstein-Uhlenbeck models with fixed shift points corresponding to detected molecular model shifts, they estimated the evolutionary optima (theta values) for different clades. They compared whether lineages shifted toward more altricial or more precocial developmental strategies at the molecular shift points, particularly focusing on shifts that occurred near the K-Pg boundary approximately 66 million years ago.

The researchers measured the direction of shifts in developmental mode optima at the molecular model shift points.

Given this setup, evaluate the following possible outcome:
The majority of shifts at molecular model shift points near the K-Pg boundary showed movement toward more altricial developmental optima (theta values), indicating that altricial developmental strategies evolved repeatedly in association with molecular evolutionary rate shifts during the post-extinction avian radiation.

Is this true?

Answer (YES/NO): YES